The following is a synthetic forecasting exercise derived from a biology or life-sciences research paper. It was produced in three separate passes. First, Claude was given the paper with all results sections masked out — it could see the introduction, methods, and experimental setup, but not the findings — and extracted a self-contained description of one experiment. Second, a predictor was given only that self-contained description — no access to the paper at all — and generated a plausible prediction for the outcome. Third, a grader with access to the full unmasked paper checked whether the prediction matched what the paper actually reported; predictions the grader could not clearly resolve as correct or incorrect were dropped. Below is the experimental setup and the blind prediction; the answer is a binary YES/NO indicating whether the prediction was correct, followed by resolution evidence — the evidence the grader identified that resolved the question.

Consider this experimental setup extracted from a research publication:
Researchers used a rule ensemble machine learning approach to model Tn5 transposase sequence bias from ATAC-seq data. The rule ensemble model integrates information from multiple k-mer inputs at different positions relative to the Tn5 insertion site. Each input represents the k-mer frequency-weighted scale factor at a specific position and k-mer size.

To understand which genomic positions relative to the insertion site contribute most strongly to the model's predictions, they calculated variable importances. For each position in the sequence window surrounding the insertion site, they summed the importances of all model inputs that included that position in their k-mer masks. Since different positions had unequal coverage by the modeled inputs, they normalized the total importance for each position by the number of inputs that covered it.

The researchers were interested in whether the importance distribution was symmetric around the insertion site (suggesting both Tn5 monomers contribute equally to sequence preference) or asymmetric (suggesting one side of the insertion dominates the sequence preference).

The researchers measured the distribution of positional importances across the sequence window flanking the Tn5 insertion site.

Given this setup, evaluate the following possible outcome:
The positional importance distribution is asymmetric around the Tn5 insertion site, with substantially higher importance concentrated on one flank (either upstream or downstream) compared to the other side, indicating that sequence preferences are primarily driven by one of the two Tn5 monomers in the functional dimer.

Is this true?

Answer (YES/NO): NO